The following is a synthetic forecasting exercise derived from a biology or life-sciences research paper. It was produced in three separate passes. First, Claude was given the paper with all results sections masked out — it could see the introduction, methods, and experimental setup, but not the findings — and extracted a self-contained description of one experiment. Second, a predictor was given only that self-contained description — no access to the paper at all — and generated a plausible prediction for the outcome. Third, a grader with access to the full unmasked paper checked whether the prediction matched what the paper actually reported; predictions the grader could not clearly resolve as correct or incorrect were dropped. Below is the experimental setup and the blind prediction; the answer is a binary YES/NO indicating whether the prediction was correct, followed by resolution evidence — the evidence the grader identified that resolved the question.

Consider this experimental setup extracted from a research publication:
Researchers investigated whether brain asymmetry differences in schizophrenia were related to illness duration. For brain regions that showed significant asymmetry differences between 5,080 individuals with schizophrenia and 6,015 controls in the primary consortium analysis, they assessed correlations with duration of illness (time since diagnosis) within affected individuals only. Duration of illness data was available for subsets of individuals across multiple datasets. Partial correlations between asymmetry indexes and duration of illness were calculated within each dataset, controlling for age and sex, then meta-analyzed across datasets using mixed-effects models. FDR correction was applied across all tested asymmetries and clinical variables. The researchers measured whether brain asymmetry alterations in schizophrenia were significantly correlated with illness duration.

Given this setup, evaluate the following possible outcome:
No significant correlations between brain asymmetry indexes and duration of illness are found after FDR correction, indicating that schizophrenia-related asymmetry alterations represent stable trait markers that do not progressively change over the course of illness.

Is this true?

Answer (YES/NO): YES